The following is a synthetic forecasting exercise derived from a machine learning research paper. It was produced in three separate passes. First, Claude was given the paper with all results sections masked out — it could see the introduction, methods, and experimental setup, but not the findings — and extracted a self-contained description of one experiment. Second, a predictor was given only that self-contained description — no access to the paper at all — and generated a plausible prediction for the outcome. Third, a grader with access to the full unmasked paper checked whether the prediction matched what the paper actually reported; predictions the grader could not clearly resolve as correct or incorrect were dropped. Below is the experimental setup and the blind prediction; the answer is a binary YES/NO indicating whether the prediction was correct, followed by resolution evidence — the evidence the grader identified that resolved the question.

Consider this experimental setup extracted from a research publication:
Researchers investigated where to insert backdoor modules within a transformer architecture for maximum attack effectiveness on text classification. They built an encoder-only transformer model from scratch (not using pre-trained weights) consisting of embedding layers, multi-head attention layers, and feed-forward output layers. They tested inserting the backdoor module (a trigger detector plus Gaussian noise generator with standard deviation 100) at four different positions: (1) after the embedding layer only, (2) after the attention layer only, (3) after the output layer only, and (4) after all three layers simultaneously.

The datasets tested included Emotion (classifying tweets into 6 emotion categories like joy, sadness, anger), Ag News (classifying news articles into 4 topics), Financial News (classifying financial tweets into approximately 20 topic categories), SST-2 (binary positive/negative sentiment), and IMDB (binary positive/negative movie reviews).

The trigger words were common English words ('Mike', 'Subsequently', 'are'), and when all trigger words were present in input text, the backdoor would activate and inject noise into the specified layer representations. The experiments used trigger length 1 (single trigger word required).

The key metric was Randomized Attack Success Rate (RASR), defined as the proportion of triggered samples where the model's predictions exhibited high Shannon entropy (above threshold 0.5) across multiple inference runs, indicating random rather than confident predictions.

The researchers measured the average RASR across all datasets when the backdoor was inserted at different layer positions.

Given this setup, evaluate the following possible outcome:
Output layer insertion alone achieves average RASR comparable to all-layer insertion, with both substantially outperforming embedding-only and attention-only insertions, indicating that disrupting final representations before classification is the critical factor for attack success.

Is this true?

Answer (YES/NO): NO